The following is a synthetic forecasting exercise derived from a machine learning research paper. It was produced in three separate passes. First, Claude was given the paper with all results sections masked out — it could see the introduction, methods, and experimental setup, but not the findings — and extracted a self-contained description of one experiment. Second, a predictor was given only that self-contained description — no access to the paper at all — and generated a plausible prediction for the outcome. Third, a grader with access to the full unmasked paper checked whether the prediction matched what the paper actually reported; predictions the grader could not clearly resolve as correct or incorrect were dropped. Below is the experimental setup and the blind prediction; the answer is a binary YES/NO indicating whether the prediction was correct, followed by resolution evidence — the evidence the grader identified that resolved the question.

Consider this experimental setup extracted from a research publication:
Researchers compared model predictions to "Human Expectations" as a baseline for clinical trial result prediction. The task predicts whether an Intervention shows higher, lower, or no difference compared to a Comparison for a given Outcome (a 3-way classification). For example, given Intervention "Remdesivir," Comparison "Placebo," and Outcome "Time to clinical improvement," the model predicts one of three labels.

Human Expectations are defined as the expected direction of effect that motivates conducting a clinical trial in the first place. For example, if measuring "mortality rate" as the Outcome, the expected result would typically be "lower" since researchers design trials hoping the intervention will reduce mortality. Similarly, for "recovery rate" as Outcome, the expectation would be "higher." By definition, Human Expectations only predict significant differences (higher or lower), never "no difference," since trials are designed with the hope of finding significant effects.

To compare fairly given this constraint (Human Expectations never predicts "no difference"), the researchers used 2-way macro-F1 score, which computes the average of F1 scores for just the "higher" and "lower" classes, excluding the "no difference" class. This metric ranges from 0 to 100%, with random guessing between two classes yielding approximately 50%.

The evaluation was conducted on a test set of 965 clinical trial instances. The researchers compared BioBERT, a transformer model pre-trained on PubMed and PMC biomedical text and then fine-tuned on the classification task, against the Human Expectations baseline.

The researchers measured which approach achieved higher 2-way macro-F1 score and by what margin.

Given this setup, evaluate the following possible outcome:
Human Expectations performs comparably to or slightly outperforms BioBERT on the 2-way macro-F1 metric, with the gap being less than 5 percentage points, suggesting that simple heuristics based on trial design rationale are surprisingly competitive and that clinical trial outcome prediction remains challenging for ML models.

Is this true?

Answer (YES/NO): NO